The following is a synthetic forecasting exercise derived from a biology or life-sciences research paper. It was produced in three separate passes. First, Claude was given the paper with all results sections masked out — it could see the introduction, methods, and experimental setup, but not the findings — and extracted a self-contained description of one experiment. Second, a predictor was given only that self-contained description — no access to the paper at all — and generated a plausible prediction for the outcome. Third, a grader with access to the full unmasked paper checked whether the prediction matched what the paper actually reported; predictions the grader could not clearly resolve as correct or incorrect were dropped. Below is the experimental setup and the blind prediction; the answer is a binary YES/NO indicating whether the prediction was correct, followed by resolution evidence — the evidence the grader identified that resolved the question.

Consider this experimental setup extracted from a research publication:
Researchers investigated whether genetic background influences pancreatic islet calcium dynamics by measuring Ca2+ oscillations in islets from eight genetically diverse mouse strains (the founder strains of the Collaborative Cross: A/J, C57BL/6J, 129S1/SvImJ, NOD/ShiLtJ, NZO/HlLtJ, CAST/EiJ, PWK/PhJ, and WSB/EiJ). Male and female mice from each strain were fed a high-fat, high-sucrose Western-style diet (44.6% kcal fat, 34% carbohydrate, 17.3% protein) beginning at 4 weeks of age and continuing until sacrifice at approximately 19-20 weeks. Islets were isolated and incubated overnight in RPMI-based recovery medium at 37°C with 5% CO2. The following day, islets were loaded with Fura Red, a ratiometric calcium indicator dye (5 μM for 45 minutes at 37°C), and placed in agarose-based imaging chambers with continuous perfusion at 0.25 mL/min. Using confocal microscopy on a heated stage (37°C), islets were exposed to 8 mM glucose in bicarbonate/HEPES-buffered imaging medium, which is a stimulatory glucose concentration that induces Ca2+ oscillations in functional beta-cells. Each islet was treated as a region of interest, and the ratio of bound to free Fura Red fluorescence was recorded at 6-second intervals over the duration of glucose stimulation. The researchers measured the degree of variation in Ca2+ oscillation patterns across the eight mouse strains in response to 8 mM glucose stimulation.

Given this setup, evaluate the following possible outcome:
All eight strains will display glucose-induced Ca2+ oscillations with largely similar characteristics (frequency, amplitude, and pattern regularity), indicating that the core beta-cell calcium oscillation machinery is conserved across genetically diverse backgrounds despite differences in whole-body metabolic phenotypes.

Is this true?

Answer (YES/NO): NO